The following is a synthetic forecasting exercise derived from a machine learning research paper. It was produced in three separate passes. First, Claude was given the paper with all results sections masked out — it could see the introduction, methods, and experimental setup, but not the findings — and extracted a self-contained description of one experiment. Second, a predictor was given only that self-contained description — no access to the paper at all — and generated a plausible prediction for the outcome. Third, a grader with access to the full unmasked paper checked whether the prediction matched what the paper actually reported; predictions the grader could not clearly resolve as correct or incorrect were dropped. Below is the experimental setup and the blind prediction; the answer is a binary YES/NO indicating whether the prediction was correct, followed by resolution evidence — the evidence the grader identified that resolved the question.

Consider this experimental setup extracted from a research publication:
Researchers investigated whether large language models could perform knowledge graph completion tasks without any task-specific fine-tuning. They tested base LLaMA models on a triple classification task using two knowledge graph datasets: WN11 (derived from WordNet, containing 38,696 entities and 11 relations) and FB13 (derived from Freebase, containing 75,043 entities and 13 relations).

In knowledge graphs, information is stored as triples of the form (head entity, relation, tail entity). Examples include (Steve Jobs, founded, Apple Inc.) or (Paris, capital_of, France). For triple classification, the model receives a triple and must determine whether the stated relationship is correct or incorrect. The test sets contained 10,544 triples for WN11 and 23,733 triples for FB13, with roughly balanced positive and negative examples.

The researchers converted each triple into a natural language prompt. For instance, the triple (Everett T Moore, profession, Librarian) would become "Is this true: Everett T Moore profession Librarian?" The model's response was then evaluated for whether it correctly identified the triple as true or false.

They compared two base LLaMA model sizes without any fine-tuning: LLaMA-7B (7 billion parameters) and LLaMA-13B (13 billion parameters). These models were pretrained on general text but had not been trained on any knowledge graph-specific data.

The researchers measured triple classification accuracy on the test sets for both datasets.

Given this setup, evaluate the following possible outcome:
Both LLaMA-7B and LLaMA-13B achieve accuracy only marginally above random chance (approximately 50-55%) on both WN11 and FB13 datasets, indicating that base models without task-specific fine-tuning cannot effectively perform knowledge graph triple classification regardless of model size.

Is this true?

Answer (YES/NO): NO